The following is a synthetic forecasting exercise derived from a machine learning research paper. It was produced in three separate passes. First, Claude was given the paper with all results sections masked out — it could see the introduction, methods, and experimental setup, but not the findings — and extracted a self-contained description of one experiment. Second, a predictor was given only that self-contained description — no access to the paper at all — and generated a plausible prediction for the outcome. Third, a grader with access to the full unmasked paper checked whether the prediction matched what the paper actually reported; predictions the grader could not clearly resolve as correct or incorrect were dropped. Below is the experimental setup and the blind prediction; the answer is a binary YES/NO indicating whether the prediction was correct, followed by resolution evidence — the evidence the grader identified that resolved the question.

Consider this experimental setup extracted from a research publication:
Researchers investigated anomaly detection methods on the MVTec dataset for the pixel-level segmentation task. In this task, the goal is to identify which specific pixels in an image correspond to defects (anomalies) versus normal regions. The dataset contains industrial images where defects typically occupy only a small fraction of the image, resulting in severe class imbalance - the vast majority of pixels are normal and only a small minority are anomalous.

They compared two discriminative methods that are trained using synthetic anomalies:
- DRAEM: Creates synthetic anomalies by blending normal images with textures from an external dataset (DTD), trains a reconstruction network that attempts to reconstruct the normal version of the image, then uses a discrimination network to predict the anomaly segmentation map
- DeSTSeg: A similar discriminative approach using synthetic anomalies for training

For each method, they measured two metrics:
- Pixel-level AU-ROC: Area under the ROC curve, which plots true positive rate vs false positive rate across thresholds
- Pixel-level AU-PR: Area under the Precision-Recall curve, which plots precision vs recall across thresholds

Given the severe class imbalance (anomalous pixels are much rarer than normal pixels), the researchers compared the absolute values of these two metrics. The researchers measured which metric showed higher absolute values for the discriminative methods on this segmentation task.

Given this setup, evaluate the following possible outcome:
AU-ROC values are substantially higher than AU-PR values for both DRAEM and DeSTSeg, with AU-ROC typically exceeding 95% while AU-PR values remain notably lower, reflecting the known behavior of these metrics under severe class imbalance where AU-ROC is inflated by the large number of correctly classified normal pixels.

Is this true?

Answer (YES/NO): YES